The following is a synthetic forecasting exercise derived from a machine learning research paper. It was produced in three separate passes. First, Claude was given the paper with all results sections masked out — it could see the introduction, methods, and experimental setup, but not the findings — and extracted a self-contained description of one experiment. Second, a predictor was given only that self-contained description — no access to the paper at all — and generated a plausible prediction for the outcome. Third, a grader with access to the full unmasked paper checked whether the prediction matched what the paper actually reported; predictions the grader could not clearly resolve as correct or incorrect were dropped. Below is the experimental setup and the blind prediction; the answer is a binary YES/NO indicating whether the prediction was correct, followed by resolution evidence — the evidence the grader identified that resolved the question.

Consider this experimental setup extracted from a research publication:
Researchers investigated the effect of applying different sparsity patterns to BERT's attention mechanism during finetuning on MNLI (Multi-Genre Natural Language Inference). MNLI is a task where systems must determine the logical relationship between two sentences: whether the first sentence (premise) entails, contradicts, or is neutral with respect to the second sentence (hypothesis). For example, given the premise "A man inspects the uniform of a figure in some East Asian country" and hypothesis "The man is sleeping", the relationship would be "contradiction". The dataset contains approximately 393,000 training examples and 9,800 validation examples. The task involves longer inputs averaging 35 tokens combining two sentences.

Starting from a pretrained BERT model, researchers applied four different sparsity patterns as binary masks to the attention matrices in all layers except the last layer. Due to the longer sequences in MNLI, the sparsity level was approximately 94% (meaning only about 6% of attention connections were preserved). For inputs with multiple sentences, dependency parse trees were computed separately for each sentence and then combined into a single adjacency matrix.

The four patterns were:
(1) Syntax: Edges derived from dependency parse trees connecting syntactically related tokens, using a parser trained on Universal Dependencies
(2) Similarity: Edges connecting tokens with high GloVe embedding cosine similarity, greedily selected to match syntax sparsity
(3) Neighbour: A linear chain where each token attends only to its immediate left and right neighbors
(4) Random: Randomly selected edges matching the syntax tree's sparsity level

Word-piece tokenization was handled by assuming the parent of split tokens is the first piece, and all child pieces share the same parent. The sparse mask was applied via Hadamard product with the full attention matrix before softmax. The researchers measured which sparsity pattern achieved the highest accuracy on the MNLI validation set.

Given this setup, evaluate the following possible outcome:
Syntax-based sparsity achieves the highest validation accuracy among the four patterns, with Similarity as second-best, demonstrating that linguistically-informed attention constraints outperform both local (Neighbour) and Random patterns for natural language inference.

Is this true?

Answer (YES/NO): NO